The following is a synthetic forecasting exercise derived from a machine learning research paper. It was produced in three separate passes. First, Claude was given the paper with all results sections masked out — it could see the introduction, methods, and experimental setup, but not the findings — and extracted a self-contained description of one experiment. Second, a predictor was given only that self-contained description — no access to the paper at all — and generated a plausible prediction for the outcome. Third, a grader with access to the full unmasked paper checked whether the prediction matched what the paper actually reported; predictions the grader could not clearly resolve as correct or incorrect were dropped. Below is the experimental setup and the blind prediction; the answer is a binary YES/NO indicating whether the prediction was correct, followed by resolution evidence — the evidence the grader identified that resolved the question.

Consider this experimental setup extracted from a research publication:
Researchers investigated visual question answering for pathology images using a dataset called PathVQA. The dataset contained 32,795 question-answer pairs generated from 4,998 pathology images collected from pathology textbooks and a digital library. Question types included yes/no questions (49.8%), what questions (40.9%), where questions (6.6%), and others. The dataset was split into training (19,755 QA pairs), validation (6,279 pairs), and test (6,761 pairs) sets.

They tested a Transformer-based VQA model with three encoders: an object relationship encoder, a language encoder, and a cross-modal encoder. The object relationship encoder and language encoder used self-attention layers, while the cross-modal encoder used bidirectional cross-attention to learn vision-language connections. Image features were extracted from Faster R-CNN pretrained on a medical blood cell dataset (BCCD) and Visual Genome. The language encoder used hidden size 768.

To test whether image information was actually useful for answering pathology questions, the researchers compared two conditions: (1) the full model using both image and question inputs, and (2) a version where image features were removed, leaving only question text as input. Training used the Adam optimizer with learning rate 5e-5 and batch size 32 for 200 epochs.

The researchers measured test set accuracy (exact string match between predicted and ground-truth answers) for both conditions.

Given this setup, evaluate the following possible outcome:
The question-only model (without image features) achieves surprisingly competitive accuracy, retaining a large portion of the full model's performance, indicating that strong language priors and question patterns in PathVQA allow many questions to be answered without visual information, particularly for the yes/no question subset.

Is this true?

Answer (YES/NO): YES